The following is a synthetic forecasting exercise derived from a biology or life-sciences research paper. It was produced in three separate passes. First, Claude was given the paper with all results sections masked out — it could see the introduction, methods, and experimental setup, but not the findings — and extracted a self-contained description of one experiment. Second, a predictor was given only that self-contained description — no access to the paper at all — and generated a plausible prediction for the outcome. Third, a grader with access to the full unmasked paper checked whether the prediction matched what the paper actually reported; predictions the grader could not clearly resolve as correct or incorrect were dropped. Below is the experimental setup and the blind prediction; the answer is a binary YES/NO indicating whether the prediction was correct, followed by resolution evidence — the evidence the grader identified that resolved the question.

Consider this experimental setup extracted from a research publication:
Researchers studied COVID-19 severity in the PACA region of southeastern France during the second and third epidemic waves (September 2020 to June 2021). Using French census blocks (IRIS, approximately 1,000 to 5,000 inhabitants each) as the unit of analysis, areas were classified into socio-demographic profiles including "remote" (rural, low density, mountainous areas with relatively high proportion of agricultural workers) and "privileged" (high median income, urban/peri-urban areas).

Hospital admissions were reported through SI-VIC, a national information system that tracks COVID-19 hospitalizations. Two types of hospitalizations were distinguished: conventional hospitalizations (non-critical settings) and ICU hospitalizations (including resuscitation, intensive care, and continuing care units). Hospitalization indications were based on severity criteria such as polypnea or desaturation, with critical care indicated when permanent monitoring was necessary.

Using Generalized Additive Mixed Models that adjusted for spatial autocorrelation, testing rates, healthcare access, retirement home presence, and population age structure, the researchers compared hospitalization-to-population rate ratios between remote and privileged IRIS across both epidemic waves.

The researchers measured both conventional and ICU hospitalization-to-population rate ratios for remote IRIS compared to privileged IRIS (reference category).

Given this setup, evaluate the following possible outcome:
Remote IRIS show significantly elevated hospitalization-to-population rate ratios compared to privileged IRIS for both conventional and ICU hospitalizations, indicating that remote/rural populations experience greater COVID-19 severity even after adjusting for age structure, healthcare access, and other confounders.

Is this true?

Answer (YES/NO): NO